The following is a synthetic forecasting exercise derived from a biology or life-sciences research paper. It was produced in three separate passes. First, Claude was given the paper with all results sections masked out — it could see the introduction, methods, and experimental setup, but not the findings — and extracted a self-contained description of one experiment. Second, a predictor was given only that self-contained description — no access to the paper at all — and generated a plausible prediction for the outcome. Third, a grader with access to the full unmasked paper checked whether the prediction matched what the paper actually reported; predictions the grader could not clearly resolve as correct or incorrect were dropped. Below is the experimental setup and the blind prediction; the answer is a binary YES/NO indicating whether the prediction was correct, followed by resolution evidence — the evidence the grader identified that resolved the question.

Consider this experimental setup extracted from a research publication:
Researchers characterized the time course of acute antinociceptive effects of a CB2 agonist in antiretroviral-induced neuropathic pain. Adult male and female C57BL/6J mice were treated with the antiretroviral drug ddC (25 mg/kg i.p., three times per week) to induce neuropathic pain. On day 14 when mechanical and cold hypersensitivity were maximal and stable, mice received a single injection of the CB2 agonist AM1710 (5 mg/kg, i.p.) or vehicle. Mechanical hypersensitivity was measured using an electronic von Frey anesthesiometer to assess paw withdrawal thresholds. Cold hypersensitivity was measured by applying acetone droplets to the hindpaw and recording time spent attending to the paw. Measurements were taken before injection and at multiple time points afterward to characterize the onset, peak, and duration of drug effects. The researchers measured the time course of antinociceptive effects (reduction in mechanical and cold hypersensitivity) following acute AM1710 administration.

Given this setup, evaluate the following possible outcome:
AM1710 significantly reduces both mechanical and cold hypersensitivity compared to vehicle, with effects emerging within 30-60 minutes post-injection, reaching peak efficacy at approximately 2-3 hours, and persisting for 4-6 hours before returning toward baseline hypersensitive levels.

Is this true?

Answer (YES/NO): NO